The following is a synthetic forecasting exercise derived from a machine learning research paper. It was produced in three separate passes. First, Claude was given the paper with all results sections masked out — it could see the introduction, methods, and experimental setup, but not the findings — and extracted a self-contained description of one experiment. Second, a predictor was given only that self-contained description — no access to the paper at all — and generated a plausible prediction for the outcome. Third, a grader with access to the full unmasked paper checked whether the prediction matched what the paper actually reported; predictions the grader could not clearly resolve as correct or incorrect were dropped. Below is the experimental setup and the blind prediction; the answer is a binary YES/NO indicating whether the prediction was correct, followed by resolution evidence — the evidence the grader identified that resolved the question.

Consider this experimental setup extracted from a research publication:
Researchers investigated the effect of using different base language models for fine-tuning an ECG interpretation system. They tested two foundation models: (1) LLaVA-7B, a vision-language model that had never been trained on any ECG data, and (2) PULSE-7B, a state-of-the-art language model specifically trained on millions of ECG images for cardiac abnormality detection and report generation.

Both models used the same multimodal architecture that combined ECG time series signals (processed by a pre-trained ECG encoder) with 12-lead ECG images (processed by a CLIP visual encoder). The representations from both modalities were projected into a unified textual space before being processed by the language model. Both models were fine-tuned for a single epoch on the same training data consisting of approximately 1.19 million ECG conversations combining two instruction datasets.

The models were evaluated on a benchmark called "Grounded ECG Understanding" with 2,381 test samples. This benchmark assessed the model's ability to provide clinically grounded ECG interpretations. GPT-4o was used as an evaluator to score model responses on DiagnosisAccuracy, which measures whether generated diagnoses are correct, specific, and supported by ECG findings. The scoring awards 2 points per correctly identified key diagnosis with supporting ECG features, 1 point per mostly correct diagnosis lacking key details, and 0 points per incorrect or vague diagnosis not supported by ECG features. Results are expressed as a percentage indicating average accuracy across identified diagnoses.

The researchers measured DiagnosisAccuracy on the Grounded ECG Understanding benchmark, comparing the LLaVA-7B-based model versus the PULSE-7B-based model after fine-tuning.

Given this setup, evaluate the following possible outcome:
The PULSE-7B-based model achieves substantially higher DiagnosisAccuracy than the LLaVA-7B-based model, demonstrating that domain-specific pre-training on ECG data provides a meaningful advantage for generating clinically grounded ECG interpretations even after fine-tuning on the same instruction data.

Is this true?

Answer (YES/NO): NO